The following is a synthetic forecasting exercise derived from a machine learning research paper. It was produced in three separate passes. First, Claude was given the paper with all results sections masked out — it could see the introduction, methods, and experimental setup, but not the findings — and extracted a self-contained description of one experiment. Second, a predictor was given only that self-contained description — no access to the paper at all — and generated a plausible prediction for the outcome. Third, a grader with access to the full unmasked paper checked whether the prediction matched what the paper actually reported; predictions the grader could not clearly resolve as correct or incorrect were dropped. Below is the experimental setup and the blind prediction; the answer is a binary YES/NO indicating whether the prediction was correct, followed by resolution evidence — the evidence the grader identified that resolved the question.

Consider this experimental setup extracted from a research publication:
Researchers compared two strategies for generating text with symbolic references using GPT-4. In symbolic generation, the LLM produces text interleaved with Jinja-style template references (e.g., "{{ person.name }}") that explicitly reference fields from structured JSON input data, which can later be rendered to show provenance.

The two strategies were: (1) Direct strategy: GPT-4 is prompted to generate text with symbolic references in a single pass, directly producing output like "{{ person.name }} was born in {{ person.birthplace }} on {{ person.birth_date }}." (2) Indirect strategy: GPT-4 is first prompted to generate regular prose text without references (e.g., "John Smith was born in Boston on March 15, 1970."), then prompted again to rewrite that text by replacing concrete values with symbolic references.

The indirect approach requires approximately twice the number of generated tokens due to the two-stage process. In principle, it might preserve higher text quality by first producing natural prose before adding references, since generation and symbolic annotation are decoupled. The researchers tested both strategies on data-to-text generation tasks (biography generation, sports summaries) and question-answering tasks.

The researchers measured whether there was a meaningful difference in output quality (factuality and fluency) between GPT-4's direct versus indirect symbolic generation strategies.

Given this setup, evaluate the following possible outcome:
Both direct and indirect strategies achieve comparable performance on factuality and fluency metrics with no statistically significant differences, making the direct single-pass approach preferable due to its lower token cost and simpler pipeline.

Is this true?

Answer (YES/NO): NO